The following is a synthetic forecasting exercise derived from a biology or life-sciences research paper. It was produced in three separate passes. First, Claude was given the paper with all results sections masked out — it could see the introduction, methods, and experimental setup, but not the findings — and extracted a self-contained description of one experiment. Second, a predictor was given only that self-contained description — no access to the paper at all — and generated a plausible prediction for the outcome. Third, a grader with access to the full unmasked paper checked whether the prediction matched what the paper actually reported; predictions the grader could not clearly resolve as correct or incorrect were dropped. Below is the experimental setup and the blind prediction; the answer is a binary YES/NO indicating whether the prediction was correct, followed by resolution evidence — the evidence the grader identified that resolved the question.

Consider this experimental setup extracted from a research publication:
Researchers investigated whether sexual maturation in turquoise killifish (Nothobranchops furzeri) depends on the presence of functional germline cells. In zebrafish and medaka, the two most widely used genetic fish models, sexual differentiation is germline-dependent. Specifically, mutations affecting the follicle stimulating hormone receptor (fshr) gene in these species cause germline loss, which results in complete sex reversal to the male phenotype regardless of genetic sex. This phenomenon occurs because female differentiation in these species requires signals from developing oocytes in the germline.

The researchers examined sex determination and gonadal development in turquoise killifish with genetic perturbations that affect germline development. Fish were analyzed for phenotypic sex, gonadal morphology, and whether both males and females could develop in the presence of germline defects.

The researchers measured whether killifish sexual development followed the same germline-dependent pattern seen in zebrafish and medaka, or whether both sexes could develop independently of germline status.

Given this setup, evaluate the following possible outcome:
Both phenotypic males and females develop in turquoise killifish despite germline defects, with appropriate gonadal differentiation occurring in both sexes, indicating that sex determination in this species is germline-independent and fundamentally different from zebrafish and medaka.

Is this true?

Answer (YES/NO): YES